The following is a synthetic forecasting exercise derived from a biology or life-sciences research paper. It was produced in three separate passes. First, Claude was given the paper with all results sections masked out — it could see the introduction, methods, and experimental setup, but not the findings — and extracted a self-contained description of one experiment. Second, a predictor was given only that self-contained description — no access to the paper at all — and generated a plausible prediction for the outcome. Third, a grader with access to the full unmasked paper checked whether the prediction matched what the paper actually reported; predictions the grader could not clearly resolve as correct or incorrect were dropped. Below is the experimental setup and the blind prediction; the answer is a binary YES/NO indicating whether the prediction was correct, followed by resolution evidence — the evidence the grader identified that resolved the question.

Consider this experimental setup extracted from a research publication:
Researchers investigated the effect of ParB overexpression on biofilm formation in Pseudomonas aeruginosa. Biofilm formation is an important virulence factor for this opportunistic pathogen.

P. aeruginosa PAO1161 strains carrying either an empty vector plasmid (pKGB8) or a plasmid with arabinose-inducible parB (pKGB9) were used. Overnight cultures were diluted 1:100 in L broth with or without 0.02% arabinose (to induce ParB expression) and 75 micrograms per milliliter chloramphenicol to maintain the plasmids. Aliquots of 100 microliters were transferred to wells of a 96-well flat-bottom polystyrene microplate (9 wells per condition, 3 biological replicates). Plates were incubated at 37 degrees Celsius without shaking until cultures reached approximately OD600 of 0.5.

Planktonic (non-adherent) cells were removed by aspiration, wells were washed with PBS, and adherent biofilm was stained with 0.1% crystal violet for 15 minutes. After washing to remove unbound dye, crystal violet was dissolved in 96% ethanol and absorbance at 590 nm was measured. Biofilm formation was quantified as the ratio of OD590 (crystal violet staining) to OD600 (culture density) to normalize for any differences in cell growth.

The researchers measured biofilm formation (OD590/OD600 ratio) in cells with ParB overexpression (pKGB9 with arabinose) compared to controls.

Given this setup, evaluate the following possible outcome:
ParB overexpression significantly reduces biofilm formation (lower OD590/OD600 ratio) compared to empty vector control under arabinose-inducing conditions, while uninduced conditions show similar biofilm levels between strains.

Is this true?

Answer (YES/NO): NO